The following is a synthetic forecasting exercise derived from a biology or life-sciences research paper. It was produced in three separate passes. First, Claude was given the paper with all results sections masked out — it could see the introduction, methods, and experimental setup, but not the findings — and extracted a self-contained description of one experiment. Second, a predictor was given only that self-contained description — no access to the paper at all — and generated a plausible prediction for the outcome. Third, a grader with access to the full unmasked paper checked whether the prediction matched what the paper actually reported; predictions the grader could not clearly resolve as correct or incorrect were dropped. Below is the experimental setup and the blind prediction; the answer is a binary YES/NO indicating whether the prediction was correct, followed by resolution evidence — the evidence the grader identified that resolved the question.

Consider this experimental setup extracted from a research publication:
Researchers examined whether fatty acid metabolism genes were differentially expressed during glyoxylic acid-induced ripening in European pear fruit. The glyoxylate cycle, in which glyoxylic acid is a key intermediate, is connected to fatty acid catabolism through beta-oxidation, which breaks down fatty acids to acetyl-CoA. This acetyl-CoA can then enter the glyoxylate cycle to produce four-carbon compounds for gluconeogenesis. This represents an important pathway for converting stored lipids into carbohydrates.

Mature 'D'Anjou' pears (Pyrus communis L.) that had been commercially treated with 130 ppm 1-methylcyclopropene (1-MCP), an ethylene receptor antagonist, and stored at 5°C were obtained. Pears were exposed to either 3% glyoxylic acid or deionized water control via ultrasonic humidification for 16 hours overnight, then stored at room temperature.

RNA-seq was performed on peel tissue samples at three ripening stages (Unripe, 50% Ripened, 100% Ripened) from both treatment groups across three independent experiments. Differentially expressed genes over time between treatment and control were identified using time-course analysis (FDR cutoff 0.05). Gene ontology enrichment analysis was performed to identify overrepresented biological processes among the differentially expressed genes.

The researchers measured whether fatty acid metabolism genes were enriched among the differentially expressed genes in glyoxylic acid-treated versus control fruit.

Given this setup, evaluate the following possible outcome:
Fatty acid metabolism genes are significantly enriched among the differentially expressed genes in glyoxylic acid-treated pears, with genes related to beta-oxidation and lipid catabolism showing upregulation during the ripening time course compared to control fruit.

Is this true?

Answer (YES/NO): NO